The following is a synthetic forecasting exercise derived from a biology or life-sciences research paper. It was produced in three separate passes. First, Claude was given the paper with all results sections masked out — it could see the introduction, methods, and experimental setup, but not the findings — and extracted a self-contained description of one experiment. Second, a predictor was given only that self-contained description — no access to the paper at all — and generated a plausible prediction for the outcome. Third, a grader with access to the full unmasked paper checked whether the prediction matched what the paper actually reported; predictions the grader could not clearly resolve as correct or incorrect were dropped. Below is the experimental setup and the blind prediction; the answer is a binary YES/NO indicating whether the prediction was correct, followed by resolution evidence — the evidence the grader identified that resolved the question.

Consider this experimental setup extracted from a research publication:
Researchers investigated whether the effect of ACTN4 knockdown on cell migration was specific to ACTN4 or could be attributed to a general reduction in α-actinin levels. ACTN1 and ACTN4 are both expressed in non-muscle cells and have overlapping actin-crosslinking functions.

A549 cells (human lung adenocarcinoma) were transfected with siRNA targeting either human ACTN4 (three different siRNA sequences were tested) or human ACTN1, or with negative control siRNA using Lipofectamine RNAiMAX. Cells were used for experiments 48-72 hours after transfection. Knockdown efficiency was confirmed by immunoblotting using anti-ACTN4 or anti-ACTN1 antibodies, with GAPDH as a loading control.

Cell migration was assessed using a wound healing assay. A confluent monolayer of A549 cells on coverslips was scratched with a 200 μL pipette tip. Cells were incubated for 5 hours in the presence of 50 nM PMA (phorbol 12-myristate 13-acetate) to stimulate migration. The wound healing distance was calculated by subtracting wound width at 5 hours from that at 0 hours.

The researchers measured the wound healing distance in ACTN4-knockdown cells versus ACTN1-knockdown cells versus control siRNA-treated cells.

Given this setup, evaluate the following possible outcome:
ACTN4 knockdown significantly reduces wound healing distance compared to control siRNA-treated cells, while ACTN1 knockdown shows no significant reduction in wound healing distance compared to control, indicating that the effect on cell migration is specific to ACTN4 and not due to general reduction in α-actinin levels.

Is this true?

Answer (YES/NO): YES